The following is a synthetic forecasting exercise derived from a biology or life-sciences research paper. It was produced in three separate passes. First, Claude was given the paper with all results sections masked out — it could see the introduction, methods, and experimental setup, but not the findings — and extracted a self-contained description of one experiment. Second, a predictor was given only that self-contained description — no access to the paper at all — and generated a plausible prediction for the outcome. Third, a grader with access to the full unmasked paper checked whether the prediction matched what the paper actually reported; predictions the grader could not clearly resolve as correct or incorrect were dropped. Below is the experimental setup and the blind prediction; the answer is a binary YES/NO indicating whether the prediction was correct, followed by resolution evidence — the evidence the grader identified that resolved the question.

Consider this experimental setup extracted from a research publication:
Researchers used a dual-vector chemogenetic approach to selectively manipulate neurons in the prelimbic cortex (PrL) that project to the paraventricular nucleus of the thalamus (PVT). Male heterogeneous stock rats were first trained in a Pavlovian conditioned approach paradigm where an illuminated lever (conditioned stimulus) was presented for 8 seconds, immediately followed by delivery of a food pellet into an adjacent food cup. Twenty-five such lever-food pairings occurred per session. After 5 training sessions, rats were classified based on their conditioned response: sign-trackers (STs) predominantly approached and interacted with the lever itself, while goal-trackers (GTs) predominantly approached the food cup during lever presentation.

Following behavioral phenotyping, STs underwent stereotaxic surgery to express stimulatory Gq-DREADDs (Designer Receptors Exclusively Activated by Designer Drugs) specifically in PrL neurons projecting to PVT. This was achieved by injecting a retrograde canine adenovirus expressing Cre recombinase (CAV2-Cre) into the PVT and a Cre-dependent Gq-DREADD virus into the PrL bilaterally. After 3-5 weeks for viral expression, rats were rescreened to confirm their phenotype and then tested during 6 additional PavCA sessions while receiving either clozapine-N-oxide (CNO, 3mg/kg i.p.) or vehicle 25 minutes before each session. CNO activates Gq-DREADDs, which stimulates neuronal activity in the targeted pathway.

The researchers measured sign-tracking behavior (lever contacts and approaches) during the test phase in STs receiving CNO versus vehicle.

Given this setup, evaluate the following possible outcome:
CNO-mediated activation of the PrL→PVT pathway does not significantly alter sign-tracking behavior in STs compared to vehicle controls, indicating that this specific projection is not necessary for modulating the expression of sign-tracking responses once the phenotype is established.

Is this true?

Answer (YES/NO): NO